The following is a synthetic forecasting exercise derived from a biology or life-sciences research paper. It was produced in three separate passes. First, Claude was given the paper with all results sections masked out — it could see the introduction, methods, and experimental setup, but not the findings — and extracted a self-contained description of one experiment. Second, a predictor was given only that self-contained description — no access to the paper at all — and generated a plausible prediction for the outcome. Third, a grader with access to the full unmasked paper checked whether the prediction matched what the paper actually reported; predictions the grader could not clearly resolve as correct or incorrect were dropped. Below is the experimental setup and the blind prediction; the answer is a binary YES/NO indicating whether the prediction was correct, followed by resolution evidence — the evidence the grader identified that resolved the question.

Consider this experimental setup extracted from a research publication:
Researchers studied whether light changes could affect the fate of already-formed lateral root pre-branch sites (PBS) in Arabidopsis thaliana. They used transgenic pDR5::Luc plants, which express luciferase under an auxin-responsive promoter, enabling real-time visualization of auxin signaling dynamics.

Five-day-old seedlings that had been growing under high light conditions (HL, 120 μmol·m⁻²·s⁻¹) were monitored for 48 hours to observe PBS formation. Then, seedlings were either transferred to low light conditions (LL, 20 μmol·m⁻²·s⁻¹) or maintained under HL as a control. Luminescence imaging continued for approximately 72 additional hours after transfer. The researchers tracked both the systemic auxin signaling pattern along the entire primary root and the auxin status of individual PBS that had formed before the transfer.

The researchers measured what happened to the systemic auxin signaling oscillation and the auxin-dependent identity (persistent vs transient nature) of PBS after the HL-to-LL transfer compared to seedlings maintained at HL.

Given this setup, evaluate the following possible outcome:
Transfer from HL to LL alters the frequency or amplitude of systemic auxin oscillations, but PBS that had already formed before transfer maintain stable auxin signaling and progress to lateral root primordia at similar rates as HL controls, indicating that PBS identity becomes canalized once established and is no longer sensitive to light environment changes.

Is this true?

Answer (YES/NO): NO